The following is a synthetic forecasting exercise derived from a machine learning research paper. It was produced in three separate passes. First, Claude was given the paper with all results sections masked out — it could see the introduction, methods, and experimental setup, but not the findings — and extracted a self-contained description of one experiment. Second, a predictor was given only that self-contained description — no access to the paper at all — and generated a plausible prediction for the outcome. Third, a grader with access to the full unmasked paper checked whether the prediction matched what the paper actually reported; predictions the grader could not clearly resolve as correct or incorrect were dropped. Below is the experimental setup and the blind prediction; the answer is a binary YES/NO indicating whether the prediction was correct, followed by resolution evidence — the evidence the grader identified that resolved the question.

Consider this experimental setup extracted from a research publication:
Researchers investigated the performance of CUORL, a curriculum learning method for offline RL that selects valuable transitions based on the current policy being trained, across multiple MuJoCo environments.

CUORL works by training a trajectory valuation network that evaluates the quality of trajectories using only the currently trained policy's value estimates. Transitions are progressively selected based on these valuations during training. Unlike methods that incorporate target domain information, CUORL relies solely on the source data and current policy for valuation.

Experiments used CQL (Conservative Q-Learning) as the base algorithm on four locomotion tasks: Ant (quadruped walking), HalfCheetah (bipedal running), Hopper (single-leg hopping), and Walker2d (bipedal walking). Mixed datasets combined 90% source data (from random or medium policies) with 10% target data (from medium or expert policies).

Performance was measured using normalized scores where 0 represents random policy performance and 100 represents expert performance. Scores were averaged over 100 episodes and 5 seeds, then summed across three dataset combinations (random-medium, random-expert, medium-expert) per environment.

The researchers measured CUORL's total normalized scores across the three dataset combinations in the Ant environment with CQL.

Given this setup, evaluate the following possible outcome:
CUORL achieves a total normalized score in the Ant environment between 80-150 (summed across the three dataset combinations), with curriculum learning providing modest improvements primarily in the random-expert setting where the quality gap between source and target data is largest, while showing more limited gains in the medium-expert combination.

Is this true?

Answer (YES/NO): NO